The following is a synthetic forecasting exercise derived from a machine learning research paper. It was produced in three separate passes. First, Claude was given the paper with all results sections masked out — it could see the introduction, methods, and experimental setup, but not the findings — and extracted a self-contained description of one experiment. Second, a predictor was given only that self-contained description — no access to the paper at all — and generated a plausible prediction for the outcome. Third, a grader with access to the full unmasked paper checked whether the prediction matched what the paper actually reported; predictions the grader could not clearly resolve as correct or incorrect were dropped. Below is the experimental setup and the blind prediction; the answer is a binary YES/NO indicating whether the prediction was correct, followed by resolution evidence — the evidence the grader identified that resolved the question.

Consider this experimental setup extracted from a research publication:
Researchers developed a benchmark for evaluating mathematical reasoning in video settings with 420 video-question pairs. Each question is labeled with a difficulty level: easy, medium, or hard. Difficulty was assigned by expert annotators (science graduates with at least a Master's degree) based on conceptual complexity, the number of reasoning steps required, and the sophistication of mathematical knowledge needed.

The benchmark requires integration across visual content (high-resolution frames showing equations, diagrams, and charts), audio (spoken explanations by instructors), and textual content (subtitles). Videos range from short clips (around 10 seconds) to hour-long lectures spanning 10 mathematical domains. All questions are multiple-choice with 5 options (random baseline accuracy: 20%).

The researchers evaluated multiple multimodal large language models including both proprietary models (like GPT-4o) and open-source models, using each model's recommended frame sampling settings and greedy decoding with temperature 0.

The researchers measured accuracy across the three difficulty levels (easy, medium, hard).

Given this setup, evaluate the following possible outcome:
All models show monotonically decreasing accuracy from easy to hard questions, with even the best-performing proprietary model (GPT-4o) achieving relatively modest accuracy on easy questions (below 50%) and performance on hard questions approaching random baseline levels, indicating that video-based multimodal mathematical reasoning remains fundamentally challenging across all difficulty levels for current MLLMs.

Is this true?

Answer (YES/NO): NO